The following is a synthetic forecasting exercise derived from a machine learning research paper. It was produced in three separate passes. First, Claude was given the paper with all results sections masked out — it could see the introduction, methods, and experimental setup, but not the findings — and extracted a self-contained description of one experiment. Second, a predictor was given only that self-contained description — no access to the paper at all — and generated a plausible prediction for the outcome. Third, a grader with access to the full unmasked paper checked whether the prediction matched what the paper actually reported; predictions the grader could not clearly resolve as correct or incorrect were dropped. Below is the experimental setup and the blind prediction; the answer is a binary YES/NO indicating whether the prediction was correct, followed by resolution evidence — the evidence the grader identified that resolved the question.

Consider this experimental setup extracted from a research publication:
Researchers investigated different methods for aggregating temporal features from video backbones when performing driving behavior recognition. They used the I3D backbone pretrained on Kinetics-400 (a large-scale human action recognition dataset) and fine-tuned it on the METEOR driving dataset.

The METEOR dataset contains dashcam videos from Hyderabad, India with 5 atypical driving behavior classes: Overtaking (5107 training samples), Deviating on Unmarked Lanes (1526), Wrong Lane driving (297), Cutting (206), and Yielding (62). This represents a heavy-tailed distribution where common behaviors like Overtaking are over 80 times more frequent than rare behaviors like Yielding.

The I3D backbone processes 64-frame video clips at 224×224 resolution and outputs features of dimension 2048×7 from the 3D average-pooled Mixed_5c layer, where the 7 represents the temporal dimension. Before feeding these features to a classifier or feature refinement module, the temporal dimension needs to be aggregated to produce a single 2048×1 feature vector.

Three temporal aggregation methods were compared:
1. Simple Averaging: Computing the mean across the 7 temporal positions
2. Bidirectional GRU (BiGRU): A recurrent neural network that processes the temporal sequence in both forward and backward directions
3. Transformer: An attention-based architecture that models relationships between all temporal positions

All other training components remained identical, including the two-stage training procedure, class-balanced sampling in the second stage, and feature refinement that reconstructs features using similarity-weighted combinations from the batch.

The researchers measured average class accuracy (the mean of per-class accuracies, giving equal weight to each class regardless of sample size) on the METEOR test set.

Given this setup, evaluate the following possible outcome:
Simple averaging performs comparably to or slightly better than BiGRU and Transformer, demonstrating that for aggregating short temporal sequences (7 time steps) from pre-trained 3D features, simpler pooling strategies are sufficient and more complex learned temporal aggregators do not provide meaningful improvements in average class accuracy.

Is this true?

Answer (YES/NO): YES